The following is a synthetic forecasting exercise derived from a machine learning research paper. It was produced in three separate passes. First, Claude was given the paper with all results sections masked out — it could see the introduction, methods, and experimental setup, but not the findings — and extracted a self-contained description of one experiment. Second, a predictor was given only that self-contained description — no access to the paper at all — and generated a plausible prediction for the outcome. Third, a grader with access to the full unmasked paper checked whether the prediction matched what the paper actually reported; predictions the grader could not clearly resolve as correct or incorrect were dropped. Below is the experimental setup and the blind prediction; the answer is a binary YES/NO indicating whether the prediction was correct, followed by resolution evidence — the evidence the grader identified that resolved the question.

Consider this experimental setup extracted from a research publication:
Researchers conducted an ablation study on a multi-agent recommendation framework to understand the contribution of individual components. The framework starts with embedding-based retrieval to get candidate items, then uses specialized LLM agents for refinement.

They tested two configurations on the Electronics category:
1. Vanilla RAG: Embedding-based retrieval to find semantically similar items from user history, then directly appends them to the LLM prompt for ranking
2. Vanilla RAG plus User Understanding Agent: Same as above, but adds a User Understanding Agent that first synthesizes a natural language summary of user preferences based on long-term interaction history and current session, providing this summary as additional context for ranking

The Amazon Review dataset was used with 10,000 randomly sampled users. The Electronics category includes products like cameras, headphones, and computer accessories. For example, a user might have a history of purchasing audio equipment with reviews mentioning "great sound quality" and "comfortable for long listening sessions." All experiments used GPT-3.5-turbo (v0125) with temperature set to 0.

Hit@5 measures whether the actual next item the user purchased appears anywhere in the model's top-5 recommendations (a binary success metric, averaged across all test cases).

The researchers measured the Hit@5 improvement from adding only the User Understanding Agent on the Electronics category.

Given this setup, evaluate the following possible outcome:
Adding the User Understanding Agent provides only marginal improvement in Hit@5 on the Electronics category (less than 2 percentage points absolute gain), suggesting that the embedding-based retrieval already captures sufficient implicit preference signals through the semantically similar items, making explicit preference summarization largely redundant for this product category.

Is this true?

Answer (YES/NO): NO